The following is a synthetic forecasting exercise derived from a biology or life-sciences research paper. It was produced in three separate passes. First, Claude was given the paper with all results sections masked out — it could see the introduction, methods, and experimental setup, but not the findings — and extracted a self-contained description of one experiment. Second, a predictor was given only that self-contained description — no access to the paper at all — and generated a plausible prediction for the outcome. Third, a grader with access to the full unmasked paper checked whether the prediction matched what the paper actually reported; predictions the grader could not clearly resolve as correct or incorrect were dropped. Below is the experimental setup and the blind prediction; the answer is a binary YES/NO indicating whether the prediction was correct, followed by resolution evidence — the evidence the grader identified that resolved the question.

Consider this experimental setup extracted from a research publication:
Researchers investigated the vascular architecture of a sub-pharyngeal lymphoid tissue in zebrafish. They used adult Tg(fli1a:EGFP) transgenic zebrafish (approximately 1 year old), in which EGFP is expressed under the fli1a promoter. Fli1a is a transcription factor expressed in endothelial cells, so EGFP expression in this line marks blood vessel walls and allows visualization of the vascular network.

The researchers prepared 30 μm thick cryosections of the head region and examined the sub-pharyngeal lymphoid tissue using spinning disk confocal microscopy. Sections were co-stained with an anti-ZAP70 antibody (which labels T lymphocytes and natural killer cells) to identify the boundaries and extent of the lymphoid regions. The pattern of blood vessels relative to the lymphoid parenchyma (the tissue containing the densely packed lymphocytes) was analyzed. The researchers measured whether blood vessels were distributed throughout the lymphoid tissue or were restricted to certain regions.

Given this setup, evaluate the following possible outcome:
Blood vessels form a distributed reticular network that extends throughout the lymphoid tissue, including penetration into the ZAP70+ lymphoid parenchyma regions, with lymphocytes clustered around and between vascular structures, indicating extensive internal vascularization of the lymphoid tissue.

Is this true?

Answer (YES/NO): NO